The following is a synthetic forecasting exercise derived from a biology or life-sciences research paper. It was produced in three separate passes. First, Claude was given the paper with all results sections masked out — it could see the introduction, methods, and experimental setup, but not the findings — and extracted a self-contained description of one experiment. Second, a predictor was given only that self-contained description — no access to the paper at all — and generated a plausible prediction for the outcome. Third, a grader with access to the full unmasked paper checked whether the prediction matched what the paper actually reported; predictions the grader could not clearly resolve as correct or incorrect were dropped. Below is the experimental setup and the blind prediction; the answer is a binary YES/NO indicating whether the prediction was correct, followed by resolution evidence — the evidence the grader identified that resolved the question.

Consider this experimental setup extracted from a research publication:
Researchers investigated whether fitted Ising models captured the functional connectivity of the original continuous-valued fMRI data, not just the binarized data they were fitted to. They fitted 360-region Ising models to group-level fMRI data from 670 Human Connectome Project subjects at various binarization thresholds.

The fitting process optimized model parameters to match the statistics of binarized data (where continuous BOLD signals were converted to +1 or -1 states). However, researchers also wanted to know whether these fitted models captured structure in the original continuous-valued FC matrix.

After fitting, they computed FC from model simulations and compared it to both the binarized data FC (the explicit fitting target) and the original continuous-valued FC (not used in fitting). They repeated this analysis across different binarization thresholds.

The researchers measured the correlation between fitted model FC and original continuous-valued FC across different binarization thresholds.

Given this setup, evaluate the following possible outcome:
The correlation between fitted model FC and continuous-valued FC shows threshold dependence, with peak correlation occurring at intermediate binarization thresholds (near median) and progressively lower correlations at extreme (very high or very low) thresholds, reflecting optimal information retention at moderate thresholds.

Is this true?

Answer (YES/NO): NO